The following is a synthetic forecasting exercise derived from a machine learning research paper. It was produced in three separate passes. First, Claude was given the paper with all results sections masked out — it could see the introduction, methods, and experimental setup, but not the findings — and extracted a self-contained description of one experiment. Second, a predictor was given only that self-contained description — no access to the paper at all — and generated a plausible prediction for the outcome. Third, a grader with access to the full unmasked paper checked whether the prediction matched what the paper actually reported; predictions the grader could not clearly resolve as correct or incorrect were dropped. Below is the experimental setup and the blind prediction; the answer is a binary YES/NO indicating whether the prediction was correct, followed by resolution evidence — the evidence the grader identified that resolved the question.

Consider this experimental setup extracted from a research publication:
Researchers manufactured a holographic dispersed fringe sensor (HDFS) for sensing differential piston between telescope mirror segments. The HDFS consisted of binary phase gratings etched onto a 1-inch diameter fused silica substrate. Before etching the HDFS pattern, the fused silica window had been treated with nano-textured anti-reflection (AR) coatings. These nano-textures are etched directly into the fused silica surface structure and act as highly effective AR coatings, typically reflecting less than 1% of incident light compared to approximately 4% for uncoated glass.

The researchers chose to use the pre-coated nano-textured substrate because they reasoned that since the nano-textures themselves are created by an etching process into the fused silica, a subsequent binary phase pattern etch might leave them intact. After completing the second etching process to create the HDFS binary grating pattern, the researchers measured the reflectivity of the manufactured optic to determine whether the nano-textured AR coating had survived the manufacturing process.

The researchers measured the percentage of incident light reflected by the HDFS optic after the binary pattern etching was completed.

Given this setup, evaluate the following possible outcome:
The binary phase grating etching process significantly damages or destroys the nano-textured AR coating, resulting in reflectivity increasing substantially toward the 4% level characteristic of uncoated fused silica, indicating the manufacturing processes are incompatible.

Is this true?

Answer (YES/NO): YES